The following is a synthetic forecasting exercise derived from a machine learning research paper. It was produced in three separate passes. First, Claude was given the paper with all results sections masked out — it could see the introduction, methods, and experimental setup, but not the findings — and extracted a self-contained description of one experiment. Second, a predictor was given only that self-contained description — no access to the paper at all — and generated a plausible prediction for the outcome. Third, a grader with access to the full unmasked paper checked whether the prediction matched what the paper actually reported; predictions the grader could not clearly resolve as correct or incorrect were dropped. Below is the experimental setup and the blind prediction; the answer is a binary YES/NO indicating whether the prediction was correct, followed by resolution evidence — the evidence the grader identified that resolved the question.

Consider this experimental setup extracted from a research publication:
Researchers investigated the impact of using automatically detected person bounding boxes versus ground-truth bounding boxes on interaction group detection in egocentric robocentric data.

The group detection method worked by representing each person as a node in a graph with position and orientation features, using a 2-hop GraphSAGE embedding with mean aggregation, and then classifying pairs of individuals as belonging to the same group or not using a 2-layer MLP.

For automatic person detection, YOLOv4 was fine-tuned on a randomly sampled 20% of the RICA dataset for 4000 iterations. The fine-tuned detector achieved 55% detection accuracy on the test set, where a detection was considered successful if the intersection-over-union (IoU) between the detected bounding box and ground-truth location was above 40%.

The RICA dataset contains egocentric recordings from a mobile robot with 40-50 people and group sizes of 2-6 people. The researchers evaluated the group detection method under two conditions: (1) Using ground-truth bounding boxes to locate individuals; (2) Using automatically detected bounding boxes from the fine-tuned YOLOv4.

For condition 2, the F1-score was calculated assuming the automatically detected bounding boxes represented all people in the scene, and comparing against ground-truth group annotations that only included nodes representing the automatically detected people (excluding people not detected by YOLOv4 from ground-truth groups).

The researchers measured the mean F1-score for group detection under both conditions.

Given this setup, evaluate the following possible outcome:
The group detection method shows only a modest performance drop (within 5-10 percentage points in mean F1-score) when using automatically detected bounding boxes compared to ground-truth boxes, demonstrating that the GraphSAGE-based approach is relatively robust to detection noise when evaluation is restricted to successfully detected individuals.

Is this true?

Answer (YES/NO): NO